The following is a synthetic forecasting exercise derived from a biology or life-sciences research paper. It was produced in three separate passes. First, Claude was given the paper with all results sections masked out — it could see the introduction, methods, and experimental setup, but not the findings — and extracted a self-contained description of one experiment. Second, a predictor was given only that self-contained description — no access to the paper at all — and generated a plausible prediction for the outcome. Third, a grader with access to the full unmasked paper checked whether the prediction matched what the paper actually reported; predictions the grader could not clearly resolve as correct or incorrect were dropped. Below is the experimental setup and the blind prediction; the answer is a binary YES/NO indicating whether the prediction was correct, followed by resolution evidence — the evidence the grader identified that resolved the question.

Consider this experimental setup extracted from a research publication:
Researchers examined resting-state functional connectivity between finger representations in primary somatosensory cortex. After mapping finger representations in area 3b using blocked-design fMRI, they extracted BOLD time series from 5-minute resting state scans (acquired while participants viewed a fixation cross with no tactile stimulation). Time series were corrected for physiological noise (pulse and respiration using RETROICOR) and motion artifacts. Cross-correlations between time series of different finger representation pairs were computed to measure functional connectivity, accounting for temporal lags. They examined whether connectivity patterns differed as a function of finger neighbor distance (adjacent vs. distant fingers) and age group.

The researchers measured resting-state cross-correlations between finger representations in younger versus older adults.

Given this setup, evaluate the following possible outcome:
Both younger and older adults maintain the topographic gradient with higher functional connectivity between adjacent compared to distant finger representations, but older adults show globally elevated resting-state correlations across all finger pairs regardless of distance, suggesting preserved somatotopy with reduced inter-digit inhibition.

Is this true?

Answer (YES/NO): NO